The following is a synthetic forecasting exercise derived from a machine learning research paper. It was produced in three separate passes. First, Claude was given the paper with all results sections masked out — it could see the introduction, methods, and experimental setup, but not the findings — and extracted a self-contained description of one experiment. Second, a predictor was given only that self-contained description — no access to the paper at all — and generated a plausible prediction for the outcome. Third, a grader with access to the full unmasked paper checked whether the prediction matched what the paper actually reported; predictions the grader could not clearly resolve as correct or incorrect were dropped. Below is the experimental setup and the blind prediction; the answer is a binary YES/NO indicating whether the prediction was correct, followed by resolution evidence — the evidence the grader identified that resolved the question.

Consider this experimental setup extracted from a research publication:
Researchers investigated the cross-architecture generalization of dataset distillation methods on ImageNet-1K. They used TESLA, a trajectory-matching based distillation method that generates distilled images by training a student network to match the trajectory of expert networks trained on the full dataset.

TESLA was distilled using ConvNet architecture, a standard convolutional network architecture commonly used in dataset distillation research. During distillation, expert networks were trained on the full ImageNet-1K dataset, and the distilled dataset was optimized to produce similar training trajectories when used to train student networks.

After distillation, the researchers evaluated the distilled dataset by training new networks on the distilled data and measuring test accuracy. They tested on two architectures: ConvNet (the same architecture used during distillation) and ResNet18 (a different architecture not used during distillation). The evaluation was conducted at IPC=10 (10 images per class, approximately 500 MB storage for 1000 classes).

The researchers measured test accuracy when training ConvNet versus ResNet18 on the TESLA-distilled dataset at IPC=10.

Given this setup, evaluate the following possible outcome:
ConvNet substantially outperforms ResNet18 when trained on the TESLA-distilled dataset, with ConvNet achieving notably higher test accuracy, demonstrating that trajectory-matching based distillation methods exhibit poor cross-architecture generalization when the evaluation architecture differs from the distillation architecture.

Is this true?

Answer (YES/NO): NO